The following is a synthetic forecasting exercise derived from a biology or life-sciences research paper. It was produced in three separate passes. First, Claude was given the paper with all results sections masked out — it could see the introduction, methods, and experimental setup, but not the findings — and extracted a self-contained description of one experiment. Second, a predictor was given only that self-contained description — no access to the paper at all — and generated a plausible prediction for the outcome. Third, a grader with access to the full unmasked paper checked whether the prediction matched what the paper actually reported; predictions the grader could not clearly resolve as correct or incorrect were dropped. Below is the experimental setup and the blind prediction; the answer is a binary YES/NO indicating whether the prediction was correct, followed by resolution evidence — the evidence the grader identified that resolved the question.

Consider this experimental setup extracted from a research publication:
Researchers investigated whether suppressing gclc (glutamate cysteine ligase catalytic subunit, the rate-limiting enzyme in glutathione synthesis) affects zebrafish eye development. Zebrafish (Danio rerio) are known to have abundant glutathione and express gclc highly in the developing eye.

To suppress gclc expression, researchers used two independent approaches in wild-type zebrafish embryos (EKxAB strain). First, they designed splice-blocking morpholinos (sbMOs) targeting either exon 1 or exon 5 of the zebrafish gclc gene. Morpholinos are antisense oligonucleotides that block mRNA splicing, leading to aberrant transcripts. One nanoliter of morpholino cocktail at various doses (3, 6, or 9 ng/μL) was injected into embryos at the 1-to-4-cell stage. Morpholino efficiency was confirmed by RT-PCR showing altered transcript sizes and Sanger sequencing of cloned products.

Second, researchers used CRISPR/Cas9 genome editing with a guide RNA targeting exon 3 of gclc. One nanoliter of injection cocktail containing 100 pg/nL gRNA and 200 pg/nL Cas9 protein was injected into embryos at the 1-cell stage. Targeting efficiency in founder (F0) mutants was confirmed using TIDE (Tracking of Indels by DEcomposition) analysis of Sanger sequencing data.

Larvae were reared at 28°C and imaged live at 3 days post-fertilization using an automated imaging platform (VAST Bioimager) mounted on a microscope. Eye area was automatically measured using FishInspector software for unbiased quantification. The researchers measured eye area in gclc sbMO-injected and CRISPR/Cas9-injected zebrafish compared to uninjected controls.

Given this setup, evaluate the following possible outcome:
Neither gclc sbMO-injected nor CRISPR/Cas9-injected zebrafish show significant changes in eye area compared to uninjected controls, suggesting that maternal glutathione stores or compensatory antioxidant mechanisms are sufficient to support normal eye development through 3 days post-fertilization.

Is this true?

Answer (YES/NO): NO